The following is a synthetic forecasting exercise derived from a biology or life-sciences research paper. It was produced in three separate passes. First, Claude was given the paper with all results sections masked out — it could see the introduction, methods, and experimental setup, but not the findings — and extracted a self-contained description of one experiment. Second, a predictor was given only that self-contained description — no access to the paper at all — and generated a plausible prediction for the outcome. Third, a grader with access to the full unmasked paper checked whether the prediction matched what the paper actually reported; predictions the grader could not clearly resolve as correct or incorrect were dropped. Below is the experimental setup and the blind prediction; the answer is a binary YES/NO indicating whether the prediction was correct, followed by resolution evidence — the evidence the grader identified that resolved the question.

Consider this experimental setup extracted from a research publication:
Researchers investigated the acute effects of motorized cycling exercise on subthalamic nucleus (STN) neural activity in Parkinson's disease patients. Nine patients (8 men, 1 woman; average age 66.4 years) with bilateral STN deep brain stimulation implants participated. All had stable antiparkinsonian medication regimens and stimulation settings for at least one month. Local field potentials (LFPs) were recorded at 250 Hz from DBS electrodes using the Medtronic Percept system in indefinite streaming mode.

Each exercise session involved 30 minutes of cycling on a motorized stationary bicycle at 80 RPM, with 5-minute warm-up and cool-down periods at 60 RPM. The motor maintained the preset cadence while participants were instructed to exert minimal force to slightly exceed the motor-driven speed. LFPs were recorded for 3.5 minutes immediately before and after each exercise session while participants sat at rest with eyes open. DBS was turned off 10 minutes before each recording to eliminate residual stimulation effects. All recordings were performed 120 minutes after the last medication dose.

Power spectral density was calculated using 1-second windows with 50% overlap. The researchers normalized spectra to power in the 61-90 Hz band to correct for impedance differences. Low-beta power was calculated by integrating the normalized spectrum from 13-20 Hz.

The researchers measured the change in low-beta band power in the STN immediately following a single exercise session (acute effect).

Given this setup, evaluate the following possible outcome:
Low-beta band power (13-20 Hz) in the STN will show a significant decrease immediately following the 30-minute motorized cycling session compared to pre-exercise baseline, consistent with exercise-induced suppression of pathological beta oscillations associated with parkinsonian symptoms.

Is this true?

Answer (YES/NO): NO